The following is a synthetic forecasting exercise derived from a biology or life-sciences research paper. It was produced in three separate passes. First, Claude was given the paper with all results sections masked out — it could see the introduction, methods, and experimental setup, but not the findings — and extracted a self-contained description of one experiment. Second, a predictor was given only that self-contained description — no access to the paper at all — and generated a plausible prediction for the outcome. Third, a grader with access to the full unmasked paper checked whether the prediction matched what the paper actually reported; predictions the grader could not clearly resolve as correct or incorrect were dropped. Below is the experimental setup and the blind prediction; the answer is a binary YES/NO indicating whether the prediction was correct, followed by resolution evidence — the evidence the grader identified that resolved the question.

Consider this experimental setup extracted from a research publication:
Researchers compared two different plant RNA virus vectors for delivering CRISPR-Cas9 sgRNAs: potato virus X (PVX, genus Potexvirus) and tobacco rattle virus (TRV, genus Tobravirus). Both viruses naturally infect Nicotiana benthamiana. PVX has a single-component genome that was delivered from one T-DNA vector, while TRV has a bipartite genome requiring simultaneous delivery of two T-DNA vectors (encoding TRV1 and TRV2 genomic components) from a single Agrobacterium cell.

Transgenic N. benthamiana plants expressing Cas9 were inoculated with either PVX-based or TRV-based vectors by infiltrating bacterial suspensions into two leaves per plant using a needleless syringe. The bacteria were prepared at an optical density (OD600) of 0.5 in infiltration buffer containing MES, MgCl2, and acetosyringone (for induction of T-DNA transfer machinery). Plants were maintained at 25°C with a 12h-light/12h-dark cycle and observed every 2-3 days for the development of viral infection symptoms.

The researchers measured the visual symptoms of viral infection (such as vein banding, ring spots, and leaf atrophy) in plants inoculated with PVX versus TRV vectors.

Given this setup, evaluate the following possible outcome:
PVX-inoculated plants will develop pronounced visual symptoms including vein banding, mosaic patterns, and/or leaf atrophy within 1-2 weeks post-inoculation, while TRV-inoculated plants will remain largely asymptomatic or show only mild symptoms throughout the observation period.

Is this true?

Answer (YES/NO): YES